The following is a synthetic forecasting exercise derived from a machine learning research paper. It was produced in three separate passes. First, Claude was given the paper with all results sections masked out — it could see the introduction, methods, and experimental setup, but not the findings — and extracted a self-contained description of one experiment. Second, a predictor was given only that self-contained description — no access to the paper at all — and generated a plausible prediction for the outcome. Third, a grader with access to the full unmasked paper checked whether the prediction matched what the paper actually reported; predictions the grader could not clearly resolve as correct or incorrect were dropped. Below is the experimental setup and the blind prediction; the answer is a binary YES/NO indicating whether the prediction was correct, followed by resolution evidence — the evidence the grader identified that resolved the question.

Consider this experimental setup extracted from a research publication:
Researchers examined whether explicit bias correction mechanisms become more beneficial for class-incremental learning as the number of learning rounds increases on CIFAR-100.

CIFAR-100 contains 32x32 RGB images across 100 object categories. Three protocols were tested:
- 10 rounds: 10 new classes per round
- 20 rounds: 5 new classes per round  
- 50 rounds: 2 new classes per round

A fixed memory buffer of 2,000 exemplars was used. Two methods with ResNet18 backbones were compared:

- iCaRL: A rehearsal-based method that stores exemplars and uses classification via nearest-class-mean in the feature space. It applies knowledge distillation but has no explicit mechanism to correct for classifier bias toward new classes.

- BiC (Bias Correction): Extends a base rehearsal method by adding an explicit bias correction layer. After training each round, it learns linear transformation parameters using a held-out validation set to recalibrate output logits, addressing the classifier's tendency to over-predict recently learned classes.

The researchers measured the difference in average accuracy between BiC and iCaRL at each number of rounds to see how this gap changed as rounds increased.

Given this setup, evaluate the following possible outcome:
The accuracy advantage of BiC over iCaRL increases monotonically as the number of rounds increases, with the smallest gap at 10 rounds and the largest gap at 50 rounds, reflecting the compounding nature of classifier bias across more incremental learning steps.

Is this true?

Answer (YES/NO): YES